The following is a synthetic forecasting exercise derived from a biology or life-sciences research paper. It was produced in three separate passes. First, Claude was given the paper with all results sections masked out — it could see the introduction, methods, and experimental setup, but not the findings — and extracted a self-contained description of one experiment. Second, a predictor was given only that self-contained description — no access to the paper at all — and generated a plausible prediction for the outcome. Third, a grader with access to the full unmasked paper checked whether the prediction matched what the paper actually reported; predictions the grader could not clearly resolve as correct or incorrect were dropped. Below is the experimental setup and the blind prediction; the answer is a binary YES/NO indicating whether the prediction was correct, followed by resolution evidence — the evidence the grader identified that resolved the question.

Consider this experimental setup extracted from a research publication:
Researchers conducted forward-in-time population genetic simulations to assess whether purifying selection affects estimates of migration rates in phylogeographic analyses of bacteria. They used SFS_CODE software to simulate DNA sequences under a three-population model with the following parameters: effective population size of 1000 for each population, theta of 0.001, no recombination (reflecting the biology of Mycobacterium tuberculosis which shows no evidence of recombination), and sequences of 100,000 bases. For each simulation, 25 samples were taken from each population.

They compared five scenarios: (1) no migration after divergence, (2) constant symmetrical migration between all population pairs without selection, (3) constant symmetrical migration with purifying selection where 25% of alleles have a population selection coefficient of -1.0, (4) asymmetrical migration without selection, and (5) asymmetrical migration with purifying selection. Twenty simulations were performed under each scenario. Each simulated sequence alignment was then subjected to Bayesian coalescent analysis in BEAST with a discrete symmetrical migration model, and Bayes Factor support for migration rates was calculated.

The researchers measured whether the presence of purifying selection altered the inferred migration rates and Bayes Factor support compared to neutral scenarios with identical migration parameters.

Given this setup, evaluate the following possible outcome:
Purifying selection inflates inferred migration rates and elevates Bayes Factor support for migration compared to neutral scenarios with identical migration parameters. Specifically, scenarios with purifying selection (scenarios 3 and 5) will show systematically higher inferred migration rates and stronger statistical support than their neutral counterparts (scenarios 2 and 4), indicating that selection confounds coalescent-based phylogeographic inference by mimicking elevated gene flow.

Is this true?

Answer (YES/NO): NO